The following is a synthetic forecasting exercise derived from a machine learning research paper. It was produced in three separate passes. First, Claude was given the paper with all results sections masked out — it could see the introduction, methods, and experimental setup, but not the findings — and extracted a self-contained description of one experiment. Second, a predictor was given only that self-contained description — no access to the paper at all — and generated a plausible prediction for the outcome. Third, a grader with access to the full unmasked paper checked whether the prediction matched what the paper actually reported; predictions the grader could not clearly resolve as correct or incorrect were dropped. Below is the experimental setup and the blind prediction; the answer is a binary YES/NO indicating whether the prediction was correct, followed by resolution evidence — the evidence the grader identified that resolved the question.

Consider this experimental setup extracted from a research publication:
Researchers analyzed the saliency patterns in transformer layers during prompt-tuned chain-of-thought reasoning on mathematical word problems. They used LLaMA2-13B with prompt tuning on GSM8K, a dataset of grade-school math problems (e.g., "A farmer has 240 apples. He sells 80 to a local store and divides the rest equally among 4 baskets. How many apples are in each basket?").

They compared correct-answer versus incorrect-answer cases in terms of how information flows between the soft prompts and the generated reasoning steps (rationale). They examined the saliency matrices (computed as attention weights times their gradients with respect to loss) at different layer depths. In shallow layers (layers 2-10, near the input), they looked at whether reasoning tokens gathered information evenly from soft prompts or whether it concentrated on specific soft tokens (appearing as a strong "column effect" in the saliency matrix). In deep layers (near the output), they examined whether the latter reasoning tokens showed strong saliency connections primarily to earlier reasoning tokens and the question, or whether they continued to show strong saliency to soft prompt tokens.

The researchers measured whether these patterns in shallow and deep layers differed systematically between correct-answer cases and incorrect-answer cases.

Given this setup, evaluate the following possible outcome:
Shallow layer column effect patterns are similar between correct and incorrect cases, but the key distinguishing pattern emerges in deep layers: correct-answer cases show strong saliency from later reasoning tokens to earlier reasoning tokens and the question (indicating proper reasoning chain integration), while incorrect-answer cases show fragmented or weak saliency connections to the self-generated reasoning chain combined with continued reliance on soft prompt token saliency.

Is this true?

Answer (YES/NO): NO